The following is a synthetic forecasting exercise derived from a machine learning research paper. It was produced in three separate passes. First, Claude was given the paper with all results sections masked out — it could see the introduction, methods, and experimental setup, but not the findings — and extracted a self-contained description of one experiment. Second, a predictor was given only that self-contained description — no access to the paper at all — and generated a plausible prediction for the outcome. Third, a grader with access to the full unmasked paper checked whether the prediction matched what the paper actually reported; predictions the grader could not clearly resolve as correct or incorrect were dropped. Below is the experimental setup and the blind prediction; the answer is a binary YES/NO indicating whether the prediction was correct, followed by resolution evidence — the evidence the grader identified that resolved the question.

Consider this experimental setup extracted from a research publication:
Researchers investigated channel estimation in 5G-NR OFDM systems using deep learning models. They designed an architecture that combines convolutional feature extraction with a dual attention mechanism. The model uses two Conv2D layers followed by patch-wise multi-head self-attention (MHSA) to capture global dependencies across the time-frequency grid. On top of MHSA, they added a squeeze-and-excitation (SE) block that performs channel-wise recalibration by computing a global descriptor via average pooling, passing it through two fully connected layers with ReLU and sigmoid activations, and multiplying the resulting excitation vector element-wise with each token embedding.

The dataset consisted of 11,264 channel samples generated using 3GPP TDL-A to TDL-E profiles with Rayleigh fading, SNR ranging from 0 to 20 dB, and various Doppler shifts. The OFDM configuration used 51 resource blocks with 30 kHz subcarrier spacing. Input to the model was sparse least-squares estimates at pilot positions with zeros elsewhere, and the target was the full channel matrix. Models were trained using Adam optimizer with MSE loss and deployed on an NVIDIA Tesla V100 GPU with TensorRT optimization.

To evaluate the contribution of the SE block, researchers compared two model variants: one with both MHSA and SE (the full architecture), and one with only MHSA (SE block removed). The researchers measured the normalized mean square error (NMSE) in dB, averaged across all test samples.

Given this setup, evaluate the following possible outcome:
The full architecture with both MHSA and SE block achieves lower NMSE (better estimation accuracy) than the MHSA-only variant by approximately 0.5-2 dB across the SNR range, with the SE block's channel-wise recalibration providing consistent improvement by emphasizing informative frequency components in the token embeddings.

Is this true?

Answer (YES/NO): YES